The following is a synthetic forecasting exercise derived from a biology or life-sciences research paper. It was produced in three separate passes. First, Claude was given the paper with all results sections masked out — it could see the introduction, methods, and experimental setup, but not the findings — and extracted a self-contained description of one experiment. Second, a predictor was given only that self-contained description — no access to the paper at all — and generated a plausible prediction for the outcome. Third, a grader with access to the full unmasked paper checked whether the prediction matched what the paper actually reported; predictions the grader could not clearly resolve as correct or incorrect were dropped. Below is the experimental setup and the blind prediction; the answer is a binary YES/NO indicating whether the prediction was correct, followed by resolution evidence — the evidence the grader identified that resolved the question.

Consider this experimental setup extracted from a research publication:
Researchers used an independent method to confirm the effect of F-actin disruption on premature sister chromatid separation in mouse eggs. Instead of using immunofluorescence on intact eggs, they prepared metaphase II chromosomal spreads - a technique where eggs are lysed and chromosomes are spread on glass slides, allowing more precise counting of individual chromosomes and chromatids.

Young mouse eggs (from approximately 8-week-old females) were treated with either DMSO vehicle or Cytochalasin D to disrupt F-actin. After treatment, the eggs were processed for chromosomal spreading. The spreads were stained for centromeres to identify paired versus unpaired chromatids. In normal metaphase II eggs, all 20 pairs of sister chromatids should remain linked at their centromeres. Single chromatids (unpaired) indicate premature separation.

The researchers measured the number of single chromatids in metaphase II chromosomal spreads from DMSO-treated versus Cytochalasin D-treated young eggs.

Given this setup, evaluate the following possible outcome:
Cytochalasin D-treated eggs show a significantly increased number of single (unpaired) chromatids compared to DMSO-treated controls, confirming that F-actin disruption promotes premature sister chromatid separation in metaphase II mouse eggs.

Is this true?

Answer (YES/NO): YES